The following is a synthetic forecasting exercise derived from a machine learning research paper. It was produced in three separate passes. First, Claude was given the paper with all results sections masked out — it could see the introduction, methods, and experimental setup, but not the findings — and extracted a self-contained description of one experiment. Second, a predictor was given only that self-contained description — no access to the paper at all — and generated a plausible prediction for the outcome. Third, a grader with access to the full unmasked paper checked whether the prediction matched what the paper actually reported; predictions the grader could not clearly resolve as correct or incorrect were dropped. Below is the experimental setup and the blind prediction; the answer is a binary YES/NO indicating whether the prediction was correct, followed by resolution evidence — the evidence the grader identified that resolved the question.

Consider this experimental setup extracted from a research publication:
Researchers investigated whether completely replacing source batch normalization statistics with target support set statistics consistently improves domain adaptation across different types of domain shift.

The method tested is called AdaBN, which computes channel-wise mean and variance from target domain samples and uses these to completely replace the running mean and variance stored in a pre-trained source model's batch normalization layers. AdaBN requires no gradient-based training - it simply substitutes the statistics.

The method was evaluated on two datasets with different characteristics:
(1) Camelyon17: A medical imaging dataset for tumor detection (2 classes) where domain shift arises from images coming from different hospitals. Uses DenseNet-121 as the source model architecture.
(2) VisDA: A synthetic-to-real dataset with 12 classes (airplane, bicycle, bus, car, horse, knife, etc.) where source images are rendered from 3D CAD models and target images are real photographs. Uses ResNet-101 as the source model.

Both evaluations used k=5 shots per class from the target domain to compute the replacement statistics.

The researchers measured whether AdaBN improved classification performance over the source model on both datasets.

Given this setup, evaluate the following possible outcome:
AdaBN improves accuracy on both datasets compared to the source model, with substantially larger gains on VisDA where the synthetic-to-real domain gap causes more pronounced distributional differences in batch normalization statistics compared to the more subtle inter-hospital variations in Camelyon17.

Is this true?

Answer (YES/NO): NO